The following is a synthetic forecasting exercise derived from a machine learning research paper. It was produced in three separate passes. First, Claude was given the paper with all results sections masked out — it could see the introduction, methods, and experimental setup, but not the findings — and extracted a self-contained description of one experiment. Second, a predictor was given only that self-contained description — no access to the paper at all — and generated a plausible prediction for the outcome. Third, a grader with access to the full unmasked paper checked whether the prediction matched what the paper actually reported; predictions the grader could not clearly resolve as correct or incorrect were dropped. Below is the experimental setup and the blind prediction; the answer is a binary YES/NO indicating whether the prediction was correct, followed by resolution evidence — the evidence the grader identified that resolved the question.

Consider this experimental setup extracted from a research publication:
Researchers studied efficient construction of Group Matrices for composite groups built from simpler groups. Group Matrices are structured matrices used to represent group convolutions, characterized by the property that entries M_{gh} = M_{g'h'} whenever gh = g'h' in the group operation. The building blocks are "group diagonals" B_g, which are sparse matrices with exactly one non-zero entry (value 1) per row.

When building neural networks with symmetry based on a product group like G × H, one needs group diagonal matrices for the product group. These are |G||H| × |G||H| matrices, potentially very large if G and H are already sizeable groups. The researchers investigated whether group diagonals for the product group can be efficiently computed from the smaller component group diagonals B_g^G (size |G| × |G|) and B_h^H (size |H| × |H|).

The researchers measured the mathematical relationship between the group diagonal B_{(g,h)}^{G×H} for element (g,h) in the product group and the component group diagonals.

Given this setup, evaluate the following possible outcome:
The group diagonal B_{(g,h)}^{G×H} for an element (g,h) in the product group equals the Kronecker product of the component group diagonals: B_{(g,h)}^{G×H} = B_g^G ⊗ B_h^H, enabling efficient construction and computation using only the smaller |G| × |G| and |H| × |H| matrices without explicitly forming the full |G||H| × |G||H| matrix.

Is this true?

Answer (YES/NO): YES